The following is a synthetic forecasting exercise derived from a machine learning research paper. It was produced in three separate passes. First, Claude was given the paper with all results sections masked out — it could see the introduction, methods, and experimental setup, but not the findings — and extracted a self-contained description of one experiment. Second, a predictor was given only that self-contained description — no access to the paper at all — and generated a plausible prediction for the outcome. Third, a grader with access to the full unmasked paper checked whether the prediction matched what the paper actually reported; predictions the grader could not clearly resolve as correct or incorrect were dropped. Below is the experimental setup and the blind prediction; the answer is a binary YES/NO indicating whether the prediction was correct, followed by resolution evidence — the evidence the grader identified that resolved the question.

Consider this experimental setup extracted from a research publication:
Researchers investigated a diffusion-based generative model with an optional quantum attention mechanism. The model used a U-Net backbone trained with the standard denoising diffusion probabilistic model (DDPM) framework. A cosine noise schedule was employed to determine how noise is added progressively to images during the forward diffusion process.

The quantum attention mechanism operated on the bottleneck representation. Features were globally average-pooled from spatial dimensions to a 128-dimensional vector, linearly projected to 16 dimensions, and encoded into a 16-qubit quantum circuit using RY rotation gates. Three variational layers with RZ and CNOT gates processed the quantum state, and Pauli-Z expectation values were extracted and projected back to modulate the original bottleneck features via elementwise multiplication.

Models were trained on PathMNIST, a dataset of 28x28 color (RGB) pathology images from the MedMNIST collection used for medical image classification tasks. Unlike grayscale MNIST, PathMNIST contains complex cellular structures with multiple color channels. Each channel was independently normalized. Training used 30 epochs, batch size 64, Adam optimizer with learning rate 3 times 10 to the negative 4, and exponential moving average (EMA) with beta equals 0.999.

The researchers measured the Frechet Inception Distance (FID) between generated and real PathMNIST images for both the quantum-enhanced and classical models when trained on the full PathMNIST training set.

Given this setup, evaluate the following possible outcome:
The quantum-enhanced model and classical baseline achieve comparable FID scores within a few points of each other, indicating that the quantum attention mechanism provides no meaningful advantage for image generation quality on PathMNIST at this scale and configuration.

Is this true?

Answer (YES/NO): NO